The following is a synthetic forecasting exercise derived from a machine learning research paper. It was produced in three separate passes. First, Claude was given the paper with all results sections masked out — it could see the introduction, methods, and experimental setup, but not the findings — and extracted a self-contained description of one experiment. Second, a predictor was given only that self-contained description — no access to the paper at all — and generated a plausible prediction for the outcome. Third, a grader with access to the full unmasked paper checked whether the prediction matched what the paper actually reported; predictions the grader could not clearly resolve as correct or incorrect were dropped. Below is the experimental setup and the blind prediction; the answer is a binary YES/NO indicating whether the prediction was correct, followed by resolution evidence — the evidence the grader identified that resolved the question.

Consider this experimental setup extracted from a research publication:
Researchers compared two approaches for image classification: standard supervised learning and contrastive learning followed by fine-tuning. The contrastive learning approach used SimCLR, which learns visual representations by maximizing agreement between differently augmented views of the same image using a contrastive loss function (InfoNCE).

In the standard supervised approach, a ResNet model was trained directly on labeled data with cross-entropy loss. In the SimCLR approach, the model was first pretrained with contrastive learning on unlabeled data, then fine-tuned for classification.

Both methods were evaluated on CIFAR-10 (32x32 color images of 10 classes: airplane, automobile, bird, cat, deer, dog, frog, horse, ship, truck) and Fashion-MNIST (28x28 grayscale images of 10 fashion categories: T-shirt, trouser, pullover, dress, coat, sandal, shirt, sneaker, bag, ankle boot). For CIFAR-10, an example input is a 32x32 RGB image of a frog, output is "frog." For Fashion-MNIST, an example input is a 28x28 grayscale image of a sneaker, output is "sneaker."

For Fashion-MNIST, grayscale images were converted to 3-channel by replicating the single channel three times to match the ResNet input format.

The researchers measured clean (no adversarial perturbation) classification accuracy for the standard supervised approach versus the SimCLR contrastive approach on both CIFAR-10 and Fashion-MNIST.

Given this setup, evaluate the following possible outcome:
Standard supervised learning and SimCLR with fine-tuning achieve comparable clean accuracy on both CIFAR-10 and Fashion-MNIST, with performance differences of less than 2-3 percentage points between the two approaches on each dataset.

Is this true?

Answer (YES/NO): NO